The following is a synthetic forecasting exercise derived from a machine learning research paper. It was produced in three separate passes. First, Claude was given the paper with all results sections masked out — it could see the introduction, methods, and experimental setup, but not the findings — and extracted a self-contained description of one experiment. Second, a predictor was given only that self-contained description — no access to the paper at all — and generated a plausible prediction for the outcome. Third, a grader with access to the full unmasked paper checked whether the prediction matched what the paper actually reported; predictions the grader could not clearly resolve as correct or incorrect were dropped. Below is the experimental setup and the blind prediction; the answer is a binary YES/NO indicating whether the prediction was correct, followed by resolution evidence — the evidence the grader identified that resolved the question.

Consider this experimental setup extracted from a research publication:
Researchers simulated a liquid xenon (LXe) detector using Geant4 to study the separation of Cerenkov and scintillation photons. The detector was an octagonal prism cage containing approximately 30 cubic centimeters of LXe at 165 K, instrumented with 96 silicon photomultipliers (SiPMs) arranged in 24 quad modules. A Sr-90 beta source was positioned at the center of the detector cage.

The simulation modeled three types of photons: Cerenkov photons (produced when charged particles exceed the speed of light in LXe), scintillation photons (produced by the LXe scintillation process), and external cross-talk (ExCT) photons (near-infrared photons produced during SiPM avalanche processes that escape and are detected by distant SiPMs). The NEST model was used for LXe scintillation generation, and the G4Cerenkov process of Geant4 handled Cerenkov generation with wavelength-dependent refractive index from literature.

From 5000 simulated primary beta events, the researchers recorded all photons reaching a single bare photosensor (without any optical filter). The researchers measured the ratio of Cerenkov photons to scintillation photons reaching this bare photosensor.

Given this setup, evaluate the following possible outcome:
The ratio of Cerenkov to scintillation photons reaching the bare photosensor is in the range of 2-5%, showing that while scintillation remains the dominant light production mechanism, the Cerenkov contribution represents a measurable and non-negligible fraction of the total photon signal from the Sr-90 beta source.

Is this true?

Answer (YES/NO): NO